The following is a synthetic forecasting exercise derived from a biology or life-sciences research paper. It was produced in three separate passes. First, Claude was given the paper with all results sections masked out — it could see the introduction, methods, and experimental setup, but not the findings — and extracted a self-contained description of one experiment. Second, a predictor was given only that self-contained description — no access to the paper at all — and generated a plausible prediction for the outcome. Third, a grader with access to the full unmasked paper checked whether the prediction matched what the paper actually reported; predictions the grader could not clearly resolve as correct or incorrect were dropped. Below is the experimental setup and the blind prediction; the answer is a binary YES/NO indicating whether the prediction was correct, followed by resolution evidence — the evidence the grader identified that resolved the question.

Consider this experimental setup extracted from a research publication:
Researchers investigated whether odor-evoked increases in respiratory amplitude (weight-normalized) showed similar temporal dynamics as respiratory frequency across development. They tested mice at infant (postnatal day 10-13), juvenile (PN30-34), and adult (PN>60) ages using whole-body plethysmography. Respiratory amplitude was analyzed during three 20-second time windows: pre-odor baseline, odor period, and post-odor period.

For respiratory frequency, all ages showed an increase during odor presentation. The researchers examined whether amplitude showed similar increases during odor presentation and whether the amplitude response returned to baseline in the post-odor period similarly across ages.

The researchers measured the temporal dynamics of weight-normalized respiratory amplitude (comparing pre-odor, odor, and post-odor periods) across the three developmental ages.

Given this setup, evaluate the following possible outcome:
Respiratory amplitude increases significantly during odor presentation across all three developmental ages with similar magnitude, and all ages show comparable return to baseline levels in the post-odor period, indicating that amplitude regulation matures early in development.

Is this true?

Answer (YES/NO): NO